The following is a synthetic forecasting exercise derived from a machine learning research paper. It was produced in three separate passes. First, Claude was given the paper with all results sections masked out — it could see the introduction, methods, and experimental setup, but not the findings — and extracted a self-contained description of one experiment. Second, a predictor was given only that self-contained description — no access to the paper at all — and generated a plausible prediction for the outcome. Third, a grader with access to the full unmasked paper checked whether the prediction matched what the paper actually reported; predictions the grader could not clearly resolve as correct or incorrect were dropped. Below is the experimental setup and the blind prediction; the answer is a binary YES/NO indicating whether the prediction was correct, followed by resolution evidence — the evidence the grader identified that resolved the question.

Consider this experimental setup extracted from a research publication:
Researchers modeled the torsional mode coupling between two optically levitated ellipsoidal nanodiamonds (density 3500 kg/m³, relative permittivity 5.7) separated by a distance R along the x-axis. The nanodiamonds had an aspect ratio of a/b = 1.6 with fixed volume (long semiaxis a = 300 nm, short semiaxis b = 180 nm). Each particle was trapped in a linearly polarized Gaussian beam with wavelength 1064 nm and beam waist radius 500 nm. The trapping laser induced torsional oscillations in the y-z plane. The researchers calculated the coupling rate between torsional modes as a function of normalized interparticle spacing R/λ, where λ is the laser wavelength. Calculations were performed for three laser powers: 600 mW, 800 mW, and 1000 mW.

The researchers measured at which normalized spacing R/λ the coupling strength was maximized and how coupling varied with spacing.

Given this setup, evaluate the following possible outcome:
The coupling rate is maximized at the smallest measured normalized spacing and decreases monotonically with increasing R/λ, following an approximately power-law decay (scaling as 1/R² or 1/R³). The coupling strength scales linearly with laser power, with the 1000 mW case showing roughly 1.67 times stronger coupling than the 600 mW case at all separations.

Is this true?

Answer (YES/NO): NO